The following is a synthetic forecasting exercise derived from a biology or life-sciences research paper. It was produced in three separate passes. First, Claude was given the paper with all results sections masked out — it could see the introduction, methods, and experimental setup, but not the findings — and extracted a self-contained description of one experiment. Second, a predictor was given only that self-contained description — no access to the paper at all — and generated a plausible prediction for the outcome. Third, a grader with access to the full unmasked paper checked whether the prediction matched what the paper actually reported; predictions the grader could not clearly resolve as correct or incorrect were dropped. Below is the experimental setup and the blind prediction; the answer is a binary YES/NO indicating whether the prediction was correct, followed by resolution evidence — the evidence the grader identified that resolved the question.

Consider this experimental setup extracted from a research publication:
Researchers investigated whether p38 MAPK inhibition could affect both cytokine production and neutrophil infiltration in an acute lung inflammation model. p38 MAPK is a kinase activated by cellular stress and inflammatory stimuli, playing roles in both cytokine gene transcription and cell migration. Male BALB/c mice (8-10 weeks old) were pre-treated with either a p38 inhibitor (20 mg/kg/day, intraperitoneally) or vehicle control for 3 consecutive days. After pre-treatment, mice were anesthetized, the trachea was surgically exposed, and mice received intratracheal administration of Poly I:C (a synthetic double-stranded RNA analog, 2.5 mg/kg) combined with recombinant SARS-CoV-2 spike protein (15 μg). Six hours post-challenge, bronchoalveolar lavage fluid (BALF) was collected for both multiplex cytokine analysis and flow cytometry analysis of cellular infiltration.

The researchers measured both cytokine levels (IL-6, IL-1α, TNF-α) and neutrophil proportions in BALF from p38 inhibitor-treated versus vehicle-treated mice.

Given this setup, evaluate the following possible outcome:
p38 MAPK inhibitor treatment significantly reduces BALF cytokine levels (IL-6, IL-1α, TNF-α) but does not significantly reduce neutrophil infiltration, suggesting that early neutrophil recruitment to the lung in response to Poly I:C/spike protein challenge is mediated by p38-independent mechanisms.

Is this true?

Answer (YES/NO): NO